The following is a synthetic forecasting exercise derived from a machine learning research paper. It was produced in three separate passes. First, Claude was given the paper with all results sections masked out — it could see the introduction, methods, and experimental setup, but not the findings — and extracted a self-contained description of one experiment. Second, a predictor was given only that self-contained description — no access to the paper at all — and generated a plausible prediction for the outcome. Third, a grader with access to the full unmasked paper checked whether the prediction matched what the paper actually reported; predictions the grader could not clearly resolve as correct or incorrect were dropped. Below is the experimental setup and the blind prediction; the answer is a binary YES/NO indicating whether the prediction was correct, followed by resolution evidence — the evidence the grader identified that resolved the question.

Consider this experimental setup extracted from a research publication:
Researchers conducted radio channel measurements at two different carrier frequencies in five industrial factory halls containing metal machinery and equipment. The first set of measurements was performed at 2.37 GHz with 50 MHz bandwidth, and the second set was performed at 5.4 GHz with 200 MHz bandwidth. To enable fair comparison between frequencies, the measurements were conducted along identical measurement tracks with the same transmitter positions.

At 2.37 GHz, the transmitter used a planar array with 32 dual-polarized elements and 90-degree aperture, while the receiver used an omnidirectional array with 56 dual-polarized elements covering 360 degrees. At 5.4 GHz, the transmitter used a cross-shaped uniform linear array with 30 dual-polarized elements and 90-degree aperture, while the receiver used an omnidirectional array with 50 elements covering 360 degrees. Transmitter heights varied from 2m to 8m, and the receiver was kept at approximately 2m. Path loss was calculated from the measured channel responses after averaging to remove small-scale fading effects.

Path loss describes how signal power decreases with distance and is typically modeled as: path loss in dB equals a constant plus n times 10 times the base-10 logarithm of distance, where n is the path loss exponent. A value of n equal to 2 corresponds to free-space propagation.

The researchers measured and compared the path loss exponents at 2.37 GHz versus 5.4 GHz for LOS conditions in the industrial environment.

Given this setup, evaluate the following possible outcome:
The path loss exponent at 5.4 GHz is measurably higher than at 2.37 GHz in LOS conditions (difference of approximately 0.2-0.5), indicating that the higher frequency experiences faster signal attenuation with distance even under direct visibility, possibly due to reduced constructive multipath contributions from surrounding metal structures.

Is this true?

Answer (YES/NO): NO